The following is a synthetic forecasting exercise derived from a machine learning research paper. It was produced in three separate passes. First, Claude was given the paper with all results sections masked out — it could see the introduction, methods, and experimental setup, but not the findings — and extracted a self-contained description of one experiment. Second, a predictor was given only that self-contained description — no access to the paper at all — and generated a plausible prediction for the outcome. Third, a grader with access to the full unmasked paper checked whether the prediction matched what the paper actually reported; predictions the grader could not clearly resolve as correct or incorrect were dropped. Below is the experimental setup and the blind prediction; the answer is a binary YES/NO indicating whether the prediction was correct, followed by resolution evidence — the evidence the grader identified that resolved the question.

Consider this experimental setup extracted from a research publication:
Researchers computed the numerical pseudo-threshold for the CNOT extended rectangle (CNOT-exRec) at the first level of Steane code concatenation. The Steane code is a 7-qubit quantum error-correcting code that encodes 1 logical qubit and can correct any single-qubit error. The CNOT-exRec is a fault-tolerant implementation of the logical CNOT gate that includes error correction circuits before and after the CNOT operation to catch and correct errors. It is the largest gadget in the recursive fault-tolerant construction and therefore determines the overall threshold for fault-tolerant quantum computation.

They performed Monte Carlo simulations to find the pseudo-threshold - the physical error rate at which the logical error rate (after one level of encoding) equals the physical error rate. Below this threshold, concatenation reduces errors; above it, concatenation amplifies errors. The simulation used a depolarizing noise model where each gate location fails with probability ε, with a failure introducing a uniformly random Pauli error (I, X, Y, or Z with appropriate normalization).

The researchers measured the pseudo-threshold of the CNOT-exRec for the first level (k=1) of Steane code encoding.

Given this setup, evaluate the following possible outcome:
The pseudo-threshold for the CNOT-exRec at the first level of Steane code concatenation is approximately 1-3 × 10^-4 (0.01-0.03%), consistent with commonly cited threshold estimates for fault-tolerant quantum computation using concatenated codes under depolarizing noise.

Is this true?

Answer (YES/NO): NO